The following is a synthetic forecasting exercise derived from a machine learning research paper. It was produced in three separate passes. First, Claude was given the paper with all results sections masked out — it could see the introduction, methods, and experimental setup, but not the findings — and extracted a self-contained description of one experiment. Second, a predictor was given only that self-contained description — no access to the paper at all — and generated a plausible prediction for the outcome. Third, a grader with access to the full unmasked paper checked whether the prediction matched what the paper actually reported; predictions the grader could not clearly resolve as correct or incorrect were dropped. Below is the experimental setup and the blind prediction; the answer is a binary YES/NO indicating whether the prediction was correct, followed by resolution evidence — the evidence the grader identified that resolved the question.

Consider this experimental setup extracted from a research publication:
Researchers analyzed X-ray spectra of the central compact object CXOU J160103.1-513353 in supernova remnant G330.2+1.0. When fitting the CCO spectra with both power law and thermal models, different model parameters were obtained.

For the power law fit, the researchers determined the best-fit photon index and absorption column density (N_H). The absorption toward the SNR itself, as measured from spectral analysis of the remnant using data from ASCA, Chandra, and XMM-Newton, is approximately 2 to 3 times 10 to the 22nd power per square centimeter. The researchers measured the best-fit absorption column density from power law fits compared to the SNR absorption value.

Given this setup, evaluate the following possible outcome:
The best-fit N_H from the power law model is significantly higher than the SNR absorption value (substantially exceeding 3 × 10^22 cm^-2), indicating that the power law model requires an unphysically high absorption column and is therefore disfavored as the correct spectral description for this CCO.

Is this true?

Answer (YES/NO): YES